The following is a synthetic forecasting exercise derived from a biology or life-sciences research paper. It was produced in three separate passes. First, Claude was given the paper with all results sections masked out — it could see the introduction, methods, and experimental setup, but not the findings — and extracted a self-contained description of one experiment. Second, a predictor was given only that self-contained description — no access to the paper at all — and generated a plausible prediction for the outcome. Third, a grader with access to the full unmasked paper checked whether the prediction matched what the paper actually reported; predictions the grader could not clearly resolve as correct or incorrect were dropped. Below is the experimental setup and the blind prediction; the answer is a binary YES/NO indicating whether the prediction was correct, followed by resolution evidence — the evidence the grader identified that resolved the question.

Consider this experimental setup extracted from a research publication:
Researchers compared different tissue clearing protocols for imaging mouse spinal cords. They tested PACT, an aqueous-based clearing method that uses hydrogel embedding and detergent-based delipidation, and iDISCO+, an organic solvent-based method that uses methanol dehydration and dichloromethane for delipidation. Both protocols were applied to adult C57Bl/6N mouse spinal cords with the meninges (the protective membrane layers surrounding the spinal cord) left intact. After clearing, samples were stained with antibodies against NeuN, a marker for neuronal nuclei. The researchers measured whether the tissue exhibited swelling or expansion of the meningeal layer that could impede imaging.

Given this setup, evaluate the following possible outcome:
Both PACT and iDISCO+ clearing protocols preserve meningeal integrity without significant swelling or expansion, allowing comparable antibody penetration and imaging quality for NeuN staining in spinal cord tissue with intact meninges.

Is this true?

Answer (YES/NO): NO